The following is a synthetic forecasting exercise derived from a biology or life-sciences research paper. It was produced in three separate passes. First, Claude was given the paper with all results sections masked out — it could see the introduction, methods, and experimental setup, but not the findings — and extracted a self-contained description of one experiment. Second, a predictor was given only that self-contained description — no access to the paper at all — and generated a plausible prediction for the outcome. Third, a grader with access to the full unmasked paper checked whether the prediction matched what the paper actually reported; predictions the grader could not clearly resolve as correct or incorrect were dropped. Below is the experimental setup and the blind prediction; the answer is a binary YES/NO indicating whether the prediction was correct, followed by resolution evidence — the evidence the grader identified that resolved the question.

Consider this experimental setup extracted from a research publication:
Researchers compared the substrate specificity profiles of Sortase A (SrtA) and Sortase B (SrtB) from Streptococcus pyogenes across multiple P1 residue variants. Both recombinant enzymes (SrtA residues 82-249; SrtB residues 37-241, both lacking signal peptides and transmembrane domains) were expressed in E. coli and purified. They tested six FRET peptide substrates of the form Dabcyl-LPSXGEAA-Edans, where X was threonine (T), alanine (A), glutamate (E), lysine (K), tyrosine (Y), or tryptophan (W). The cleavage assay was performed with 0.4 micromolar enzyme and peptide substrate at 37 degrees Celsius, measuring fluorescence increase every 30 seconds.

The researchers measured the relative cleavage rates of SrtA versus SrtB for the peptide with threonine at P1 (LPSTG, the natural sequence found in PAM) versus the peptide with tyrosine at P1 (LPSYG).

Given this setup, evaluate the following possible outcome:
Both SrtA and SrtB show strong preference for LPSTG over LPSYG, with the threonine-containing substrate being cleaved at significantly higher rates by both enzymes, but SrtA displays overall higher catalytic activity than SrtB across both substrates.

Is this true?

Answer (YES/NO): NO